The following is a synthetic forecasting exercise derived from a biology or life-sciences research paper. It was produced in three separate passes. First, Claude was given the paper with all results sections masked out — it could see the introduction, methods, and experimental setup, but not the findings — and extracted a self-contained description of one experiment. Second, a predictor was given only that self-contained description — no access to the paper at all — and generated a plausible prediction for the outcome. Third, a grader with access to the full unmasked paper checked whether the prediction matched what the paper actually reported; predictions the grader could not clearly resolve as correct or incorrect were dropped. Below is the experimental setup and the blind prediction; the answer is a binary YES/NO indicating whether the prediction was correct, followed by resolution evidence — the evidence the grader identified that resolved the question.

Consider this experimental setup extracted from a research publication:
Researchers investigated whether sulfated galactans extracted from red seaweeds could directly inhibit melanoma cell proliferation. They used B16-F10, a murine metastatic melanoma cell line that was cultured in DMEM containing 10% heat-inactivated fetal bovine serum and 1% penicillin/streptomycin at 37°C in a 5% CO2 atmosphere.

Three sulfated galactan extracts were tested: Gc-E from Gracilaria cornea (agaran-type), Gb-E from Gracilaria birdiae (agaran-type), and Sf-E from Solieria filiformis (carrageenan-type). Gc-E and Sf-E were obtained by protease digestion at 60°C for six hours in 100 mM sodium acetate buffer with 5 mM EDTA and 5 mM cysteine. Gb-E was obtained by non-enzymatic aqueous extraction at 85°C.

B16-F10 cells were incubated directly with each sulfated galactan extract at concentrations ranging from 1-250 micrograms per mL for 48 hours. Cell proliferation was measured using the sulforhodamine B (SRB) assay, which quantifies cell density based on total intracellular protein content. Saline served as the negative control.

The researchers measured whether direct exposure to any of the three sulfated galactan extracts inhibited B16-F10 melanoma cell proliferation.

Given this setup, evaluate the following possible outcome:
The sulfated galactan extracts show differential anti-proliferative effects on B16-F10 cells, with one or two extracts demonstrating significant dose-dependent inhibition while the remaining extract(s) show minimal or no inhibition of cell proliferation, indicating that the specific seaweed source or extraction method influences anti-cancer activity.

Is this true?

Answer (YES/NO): NO